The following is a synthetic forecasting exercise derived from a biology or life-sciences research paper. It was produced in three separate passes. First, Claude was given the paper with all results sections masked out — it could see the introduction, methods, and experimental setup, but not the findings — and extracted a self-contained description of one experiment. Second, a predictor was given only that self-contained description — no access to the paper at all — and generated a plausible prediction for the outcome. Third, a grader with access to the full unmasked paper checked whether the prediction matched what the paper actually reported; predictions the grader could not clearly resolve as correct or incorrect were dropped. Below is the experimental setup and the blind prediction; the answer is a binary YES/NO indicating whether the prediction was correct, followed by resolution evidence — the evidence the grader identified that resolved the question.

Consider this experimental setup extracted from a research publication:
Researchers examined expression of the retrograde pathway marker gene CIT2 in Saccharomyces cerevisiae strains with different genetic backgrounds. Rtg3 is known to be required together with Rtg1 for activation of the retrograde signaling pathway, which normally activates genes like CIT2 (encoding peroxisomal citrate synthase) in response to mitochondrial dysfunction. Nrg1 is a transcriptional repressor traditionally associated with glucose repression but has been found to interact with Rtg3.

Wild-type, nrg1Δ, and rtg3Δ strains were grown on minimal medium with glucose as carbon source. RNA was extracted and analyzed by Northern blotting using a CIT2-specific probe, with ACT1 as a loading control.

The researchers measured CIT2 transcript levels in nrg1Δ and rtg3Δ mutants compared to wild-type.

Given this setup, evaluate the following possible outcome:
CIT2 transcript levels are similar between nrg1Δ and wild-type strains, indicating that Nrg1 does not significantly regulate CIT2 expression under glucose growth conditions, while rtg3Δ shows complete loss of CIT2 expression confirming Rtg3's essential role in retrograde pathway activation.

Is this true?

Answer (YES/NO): YES